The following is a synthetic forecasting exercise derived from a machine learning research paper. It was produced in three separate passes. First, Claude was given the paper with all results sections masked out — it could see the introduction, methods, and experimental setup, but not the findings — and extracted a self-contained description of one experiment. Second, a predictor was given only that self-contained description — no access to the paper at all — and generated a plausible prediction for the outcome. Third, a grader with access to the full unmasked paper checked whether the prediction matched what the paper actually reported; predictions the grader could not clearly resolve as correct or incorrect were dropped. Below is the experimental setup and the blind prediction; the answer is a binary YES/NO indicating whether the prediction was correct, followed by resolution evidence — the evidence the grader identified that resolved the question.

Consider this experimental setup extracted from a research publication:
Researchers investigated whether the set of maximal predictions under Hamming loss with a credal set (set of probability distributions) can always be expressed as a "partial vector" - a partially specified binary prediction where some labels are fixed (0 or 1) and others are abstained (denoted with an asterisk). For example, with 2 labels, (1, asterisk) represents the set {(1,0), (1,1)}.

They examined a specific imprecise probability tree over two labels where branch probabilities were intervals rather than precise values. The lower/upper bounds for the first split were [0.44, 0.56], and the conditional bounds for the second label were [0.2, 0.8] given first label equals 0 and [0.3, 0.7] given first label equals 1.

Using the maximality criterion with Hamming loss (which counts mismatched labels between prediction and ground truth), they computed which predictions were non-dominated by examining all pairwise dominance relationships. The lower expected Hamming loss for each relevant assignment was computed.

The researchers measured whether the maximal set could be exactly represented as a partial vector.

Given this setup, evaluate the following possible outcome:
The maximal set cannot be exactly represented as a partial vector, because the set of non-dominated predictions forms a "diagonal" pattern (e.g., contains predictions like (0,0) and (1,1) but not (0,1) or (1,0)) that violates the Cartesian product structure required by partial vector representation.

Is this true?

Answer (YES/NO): NO